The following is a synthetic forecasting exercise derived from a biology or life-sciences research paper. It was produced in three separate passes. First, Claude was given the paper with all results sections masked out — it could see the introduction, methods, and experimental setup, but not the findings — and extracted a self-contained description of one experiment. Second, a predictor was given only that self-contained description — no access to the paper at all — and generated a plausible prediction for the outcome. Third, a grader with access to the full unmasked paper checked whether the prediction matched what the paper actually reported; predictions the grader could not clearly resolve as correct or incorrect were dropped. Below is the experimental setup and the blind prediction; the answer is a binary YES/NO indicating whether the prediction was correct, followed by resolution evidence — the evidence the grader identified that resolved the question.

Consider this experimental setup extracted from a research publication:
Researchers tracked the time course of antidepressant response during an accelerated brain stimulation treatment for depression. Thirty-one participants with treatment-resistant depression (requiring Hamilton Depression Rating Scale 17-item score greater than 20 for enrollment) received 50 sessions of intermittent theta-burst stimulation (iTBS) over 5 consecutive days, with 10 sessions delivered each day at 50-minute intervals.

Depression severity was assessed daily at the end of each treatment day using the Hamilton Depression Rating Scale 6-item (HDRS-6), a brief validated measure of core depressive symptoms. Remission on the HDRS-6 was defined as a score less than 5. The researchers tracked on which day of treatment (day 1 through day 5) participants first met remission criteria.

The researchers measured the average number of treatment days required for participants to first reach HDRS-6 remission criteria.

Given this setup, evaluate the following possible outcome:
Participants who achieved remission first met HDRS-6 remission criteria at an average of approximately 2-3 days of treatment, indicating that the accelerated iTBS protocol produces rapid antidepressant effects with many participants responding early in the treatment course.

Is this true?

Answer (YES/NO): YES